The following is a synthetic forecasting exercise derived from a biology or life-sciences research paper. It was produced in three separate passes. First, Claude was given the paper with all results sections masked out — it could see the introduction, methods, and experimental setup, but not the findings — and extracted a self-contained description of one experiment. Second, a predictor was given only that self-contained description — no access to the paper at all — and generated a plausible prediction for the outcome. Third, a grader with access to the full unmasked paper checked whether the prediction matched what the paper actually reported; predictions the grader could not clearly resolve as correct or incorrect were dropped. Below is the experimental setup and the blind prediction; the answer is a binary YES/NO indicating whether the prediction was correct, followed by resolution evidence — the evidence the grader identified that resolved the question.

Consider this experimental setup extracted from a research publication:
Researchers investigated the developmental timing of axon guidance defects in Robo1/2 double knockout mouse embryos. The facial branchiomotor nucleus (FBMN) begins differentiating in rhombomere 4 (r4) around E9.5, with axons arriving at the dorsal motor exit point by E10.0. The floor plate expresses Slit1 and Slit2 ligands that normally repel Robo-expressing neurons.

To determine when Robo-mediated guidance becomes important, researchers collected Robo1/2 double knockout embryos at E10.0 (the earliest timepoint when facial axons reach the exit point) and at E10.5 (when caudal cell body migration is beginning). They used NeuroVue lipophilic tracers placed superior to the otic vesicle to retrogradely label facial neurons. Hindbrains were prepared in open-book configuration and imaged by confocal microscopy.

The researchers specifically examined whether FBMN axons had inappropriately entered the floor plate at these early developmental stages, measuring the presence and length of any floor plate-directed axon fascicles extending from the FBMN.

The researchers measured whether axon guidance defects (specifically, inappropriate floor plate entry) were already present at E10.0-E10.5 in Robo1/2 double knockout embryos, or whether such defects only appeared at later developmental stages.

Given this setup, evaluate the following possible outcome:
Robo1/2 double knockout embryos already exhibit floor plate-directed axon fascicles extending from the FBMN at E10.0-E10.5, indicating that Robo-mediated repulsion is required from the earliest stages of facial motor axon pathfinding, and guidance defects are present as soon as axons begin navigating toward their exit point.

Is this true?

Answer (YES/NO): YES